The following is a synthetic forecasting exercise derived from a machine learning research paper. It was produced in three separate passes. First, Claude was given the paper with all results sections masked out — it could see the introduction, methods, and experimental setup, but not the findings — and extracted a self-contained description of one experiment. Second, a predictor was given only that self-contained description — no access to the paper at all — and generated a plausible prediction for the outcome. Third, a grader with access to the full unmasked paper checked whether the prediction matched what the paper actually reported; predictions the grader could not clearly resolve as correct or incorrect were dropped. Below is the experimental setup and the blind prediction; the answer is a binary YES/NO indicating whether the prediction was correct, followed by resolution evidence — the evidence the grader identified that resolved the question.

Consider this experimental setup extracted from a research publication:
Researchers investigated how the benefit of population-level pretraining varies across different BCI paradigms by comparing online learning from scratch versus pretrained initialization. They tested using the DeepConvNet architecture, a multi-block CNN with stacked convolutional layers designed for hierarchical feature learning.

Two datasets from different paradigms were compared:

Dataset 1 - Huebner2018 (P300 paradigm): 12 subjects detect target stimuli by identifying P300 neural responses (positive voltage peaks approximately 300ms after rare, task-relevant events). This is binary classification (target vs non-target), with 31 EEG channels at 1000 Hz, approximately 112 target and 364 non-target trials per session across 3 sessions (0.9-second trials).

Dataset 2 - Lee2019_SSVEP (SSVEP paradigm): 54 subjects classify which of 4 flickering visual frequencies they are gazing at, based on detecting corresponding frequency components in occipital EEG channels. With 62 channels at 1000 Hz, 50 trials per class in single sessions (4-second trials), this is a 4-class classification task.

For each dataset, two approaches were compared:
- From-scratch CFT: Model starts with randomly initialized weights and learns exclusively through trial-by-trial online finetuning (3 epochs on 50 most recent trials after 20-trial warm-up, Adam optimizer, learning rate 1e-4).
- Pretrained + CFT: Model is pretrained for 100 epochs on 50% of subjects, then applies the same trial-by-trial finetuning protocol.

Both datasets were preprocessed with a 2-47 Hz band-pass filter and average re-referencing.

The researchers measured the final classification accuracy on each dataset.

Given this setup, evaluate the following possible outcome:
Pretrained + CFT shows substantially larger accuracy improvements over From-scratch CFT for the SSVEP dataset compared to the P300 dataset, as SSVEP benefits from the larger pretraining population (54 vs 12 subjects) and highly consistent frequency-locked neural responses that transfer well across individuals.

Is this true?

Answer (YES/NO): YES